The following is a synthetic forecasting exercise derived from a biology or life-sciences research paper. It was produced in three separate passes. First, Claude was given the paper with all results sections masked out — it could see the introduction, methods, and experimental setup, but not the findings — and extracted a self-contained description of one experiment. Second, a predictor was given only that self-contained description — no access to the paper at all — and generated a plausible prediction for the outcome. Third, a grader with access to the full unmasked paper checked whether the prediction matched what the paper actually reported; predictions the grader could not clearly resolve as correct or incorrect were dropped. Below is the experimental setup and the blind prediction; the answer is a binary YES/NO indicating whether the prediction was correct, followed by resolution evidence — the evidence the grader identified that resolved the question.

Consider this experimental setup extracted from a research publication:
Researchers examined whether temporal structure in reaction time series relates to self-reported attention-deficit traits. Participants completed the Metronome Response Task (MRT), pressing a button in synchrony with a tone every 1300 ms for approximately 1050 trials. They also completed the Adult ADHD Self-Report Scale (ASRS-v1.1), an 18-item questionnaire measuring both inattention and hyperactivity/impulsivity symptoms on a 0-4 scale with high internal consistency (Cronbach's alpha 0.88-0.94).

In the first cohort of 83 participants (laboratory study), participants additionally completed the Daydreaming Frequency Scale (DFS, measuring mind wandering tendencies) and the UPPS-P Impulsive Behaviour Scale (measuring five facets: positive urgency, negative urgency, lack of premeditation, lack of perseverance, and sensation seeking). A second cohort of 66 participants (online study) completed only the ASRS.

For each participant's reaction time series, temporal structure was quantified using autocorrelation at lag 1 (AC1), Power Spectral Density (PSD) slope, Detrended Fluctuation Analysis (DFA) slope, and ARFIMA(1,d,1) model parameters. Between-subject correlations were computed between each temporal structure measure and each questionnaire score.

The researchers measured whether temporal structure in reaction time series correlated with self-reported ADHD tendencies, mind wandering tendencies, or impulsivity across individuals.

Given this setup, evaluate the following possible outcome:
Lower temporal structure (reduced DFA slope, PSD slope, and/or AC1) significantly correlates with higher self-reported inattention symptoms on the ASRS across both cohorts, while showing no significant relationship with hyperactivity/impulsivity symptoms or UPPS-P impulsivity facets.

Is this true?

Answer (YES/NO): NO